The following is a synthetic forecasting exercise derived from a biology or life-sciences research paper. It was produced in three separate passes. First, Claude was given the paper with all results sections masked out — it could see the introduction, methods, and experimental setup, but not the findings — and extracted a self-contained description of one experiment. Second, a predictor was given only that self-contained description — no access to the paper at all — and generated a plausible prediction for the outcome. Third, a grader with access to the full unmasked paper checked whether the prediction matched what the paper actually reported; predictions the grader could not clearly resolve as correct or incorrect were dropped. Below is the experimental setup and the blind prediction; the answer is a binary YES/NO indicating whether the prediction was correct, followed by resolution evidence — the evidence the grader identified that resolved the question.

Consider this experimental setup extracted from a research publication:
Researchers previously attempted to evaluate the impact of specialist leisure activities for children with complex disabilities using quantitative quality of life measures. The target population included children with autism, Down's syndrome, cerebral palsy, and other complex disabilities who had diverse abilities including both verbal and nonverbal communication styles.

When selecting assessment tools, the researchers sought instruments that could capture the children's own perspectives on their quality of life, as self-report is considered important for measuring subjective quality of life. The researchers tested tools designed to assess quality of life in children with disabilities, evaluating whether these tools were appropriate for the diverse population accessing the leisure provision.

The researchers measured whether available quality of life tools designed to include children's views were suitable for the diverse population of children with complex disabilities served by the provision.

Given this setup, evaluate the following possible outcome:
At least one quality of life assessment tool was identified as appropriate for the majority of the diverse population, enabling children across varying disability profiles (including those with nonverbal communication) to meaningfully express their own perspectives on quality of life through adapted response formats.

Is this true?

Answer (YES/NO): NO